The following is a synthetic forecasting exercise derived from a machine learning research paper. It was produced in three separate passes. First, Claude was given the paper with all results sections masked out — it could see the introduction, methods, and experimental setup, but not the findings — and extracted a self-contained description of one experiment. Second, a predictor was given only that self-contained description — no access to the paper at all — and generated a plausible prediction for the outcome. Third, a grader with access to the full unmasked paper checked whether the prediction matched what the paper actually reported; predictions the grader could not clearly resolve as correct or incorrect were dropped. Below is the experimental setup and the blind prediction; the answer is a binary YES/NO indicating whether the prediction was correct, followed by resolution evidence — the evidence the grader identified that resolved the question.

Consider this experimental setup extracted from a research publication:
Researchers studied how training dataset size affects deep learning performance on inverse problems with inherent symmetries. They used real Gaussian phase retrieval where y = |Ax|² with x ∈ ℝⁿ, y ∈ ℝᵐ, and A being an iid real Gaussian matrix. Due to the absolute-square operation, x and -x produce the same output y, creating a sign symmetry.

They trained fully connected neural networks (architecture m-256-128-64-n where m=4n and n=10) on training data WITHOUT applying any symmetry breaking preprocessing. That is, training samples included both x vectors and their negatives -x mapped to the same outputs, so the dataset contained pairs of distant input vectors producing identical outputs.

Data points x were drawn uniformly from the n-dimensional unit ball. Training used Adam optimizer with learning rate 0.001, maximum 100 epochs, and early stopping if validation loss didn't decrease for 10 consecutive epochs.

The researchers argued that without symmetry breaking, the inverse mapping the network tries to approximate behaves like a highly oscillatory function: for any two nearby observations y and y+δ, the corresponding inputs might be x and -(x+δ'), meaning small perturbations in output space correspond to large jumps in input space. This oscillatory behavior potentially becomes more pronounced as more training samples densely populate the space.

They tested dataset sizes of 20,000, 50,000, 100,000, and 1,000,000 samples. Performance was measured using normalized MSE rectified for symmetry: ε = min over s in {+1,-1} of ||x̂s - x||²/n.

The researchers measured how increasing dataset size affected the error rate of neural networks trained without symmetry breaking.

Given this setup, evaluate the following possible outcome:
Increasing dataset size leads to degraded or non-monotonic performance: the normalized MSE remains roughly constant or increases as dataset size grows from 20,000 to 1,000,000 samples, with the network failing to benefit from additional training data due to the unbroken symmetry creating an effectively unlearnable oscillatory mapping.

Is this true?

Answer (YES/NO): YES